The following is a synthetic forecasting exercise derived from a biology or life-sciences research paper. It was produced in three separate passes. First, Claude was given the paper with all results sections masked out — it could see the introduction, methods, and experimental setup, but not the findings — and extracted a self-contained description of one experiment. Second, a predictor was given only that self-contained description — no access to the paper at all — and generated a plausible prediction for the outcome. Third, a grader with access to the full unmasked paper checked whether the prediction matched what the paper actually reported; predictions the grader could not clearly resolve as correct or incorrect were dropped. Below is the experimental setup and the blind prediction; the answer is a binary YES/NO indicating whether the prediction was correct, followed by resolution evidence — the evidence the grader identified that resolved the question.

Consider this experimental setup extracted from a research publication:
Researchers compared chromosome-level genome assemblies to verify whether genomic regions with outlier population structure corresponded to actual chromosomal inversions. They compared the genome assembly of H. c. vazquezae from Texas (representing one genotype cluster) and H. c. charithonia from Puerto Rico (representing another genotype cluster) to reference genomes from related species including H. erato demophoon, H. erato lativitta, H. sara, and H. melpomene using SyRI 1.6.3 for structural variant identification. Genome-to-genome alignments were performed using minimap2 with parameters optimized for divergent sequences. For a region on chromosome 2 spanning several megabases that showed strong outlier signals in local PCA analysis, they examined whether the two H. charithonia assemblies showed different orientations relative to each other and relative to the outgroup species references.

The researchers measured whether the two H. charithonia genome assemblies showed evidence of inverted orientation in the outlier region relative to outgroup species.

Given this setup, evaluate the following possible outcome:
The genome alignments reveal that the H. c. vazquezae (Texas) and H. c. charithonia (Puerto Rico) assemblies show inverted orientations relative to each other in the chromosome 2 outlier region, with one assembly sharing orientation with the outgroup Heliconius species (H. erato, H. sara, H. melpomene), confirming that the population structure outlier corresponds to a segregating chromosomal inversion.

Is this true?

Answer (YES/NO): NO